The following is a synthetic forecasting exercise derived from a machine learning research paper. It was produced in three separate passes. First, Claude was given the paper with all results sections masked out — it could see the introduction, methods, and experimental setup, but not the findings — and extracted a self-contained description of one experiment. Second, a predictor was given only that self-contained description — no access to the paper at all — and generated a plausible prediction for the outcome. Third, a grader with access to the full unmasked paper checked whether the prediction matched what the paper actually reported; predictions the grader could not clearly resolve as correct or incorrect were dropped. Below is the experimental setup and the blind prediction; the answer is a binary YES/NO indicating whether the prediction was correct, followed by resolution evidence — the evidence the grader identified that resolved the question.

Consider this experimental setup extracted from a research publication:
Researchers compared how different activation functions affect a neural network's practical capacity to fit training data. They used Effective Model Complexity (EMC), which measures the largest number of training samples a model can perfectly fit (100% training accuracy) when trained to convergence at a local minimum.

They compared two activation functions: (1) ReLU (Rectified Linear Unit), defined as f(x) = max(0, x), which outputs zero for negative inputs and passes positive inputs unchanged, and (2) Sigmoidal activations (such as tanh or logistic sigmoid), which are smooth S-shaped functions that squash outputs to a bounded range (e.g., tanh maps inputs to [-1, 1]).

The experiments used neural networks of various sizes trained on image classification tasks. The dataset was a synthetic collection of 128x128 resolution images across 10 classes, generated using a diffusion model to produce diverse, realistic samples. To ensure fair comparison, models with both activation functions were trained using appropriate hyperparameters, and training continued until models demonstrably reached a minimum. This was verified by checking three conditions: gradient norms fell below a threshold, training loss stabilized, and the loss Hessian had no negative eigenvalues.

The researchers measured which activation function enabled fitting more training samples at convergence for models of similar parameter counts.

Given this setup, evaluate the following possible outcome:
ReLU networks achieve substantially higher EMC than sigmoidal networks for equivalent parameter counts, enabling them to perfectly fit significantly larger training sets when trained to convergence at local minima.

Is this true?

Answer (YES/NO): YES